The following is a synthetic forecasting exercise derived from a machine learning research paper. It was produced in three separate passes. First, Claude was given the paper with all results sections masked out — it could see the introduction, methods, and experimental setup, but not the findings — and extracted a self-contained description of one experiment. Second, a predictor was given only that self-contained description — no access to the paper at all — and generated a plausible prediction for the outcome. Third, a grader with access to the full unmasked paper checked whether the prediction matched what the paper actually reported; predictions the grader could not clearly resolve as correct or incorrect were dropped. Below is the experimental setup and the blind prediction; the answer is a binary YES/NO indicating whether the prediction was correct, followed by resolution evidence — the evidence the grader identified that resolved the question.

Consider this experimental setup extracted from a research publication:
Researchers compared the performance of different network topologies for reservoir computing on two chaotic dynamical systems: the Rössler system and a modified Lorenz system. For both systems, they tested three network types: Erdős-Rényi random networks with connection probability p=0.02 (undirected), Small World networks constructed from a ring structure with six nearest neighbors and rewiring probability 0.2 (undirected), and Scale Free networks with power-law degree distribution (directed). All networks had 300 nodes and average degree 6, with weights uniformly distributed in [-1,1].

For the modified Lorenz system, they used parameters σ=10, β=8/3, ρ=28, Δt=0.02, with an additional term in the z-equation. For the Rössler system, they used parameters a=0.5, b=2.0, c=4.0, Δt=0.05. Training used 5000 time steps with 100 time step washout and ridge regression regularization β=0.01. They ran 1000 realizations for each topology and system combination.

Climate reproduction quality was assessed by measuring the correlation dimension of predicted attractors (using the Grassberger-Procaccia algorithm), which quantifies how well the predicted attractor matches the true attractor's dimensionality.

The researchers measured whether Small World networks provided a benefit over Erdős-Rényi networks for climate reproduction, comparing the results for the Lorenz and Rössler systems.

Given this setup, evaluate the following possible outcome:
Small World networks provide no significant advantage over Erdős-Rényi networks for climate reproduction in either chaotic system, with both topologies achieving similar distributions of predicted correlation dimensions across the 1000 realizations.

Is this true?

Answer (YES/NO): YES